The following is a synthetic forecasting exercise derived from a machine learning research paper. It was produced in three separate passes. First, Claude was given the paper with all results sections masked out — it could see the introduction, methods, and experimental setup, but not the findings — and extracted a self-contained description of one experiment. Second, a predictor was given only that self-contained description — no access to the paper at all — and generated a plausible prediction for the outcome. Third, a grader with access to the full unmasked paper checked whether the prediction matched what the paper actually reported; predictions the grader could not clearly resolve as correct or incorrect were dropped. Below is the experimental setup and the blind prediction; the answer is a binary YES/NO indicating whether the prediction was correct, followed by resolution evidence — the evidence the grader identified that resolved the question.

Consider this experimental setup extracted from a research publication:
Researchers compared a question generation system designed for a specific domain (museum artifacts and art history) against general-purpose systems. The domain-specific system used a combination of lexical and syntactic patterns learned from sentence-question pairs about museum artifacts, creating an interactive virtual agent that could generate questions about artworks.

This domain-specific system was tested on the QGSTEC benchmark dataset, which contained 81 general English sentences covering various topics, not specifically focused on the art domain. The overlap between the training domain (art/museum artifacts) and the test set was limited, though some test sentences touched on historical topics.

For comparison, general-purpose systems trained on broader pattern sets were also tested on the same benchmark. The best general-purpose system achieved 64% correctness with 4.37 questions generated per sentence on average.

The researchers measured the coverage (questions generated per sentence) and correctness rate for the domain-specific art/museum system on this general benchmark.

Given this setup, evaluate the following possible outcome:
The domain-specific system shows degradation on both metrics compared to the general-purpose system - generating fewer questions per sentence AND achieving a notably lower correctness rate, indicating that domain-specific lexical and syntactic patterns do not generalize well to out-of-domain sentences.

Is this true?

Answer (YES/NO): NO